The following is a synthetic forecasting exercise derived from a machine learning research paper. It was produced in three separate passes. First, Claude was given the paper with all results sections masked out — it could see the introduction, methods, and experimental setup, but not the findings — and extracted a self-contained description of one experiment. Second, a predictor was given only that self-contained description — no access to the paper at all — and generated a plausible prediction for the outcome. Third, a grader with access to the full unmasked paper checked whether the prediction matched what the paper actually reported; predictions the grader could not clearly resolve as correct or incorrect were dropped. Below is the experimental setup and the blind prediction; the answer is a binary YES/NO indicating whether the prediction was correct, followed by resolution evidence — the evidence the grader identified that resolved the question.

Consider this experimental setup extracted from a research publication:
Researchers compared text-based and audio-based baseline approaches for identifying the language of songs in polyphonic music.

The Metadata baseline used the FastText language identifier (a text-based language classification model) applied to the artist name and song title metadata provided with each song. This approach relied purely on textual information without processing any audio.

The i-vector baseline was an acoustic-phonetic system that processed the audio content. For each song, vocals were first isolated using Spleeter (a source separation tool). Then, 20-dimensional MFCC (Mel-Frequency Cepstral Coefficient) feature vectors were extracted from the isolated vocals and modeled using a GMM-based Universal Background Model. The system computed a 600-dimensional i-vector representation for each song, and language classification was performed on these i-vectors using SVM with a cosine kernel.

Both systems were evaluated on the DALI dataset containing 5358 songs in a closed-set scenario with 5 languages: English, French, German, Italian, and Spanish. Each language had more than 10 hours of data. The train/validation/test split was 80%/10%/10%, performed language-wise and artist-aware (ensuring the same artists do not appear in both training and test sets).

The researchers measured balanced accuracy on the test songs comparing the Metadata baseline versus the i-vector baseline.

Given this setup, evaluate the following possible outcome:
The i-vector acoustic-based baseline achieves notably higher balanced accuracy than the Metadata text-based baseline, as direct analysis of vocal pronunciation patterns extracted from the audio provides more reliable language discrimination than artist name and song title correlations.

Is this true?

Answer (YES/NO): NO